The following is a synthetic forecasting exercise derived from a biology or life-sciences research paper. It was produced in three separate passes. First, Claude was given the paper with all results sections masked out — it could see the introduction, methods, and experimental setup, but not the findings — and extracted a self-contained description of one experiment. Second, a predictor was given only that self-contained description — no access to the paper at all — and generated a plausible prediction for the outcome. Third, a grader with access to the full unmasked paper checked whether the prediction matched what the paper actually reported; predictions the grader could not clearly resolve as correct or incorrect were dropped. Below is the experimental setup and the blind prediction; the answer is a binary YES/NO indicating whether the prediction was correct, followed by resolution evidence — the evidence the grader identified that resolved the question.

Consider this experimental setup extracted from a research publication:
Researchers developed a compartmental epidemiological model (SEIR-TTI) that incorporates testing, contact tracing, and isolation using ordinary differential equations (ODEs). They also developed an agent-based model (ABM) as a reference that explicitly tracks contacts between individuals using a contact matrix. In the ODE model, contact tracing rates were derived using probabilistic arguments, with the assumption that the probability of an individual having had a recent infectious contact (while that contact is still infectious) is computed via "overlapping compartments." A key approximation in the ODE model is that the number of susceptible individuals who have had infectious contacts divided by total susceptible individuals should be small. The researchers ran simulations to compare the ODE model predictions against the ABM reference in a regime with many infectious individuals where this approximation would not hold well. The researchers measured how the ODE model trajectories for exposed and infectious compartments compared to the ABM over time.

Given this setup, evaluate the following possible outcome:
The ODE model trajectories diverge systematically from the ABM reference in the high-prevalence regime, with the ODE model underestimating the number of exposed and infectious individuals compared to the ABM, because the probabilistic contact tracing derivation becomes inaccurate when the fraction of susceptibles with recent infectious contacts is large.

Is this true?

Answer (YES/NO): NO